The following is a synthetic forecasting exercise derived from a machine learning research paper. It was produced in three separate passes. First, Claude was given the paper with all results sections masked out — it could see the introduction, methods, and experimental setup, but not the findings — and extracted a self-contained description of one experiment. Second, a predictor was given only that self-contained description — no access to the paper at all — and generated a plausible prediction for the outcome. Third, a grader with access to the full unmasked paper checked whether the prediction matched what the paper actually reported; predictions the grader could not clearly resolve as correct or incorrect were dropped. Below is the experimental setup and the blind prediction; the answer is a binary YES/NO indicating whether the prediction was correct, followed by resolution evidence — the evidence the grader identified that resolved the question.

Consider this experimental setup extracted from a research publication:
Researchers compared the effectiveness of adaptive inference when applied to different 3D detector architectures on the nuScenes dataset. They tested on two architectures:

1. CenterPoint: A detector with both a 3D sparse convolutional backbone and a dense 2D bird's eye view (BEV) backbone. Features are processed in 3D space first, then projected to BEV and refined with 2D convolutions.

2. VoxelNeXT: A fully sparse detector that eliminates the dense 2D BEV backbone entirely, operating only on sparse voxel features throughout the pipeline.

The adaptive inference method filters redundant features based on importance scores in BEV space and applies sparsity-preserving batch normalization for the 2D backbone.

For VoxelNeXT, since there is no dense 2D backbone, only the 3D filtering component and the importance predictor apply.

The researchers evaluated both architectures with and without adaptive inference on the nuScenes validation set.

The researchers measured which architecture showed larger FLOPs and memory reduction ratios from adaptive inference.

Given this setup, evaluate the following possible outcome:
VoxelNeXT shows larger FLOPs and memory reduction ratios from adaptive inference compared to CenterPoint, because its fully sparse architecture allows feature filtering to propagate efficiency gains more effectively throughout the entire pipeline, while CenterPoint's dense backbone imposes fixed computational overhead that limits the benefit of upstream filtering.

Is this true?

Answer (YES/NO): NO